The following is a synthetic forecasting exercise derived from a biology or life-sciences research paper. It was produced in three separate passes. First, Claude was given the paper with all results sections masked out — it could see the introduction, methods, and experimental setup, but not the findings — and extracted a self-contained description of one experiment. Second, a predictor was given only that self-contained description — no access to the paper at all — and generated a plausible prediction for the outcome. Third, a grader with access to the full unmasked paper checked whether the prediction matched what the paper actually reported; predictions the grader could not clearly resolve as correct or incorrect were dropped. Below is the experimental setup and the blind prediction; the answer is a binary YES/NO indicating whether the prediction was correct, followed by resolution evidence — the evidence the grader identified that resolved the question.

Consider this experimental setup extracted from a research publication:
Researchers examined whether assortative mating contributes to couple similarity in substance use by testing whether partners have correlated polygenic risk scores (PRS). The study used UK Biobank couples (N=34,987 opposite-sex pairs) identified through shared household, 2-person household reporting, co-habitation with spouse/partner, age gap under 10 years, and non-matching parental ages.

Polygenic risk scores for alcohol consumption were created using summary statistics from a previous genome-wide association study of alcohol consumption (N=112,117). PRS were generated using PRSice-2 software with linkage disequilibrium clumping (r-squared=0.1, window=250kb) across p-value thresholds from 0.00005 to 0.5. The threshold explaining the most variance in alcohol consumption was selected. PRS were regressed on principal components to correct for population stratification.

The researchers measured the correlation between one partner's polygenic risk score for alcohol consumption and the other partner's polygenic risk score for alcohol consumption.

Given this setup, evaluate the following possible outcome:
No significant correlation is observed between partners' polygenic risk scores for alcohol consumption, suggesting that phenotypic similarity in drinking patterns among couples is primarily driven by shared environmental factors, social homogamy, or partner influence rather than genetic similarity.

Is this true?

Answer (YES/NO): YES